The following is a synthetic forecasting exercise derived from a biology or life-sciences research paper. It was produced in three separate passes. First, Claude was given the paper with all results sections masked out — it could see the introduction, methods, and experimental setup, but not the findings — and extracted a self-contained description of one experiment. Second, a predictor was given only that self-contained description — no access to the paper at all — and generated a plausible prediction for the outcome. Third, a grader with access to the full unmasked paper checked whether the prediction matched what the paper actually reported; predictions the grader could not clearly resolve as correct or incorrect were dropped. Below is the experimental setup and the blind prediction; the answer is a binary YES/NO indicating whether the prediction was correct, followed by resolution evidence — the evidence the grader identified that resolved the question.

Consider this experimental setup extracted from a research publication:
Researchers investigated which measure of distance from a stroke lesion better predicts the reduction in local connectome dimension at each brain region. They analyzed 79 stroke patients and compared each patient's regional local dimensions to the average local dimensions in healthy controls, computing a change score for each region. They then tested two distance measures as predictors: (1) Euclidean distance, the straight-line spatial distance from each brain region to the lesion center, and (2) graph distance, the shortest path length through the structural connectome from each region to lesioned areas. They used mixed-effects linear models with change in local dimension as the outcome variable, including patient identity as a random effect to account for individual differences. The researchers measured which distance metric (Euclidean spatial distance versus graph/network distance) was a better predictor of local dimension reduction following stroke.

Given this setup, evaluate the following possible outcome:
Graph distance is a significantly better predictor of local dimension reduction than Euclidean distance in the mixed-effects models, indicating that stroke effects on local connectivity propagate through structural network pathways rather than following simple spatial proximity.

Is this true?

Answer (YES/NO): YES